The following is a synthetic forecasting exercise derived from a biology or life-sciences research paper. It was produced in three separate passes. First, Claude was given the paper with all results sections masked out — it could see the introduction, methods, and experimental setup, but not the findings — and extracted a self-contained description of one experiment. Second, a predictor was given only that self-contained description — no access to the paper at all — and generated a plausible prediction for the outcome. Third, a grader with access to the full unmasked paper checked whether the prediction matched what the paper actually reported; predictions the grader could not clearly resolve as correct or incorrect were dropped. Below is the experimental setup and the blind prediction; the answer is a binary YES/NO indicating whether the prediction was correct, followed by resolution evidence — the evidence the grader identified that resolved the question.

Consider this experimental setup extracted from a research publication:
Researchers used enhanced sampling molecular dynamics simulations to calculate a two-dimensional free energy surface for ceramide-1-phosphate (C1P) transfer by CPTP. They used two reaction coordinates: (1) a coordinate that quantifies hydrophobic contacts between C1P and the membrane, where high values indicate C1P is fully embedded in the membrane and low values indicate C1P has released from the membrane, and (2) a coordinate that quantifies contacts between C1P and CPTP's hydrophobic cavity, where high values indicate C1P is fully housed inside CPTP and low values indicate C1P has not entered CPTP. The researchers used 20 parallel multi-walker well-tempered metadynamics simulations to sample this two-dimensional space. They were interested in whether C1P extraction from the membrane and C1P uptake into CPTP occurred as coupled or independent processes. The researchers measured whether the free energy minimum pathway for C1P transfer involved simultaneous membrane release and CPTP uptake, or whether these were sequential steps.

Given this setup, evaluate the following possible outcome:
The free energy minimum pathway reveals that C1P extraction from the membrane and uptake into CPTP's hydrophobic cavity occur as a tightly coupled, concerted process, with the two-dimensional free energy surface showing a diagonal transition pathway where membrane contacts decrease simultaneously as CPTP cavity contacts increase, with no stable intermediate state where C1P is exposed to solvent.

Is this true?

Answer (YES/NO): YES